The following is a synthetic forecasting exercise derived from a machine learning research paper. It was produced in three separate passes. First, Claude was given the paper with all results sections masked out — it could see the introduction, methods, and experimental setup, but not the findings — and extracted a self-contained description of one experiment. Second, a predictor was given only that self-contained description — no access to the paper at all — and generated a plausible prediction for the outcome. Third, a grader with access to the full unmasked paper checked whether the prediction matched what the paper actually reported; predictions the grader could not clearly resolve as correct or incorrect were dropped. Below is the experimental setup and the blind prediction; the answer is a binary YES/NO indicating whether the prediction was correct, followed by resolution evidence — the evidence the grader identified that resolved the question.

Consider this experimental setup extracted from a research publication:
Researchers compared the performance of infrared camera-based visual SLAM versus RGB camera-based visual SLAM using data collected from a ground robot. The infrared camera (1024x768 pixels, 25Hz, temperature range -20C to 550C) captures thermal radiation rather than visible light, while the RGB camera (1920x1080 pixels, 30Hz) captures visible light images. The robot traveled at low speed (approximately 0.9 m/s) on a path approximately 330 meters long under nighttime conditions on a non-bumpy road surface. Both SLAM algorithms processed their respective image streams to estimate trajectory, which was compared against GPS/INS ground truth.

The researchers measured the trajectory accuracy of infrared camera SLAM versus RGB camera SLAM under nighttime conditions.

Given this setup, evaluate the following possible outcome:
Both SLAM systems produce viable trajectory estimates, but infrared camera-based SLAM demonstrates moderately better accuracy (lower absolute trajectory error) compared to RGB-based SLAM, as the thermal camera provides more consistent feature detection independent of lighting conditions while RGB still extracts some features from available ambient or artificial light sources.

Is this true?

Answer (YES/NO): NO